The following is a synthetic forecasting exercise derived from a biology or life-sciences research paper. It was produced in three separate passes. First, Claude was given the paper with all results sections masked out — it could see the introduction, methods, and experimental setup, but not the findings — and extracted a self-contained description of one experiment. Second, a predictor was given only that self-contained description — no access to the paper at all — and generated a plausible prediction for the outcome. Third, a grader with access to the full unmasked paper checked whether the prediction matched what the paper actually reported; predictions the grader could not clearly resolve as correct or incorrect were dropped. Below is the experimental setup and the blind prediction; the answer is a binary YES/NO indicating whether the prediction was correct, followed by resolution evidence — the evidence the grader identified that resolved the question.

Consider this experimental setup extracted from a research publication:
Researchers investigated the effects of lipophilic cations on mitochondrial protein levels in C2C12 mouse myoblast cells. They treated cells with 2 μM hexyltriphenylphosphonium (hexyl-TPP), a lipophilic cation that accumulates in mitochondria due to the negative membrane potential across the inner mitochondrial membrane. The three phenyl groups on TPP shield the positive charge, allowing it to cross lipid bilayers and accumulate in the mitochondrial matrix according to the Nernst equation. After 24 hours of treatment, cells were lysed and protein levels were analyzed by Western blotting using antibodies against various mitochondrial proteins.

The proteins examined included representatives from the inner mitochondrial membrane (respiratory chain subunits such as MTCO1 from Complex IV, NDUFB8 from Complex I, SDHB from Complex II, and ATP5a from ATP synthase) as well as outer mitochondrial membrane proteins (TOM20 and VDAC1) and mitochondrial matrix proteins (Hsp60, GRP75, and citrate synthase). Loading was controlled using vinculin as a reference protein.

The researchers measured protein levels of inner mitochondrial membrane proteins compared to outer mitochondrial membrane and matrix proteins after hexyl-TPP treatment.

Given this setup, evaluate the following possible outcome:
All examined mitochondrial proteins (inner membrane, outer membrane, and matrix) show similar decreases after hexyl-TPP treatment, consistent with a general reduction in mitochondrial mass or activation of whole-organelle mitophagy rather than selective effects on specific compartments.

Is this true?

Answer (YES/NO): NO